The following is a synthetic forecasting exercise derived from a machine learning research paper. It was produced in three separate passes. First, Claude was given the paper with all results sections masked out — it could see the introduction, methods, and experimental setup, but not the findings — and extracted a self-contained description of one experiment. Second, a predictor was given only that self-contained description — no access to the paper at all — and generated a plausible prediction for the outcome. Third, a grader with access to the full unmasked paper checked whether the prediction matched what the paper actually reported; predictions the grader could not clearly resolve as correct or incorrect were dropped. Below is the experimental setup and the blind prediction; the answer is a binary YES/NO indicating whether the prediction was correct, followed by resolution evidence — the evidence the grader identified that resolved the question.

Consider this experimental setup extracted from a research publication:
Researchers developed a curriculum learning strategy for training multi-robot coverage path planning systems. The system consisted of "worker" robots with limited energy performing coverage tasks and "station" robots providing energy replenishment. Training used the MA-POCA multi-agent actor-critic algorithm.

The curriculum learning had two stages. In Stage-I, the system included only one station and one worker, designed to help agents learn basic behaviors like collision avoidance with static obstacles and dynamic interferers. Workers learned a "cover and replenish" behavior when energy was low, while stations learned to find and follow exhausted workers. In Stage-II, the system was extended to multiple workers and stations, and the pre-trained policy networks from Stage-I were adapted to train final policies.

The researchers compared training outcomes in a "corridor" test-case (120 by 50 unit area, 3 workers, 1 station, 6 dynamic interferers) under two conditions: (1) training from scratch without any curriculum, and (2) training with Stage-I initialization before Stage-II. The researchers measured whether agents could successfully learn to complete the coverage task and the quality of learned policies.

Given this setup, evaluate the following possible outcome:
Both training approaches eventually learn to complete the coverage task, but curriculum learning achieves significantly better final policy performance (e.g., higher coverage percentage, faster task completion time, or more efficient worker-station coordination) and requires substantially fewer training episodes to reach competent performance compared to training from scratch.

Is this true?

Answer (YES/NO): NO